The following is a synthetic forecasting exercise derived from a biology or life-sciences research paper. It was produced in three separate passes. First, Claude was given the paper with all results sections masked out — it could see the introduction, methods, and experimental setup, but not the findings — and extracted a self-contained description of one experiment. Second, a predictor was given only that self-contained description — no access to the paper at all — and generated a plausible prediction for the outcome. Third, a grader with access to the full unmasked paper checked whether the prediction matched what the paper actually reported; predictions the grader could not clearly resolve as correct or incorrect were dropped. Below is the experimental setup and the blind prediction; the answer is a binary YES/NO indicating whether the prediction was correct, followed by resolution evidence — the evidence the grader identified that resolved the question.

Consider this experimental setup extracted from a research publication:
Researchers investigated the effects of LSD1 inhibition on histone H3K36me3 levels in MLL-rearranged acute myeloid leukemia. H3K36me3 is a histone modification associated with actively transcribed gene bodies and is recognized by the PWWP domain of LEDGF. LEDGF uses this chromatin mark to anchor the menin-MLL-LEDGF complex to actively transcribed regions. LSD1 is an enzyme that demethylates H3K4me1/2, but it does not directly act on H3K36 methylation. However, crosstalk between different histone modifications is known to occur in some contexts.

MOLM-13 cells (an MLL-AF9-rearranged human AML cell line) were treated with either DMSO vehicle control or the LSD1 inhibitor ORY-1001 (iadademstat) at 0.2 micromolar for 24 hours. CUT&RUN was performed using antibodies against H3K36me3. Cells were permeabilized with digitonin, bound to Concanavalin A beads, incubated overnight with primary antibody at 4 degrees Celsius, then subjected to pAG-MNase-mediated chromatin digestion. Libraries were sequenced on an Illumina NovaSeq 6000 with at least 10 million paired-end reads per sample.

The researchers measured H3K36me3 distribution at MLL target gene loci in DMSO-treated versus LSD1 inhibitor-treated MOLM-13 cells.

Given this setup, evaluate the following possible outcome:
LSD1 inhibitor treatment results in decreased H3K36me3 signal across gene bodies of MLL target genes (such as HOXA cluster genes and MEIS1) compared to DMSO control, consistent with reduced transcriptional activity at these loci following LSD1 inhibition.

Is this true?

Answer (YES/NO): YES